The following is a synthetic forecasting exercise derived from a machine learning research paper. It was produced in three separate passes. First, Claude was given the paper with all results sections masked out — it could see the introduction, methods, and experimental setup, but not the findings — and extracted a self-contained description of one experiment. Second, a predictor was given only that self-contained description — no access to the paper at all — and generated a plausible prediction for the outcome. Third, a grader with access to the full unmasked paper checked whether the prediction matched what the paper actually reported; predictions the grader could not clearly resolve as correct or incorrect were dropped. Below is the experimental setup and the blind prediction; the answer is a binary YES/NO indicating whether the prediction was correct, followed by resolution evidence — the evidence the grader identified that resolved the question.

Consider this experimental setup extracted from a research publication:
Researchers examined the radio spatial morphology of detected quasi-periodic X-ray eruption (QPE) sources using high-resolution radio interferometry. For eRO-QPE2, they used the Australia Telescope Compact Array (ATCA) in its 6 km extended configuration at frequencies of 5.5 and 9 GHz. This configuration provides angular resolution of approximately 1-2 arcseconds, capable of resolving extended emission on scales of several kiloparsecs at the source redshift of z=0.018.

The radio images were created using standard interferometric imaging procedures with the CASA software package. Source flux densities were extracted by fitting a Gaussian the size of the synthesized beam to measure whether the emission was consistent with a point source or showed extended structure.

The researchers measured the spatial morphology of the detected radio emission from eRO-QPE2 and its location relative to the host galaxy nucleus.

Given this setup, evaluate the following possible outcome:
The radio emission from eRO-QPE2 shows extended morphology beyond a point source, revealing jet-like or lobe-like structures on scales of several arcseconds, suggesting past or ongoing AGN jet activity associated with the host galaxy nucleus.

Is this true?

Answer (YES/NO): NO